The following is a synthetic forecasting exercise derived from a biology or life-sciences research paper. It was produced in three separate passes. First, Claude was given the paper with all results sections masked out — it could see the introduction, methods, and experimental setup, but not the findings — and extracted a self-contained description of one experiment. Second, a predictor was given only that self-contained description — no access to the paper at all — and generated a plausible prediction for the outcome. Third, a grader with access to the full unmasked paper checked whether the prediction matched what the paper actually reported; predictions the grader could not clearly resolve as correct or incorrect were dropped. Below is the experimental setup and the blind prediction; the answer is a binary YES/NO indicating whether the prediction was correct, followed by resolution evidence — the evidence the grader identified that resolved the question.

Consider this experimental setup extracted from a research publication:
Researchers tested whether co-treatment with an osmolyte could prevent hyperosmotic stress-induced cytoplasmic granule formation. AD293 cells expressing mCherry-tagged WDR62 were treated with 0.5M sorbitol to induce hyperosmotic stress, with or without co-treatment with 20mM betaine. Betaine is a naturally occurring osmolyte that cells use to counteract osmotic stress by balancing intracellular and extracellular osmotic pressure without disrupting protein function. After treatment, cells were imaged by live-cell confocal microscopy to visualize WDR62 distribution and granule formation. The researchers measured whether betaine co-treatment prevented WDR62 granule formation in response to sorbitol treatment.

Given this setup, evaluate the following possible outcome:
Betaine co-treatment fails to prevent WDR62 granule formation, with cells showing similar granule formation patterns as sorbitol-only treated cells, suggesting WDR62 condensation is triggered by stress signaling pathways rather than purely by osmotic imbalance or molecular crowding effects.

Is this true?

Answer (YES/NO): NO